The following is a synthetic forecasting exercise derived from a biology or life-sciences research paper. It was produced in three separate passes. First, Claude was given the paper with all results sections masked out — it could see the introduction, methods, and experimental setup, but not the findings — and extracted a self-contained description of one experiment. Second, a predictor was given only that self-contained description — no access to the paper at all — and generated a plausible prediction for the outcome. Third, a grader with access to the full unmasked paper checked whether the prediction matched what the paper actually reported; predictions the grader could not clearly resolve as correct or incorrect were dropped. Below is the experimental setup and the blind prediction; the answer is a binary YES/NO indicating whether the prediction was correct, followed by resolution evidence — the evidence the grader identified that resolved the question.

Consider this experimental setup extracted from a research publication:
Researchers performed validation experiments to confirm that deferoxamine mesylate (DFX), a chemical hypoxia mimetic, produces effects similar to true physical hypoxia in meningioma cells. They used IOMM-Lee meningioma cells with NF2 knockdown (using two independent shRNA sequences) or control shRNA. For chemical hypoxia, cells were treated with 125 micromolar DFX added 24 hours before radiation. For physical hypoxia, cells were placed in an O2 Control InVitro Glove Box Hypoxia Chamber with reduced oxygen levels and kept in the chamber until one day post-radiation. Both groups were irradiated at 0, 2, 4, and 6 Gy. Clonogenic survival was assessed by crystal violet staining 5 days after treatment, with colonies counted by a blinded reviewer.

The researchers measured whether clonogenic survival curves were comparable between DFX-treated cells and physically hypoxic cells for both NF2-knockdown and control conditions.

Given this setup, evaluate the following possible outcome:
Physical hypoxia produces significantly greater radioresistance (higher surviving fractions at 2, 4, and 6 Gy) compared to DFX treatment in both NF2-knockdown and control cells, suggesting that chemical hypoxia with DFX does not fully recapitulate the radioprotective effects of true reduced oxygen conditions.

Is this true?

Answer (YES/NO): NO